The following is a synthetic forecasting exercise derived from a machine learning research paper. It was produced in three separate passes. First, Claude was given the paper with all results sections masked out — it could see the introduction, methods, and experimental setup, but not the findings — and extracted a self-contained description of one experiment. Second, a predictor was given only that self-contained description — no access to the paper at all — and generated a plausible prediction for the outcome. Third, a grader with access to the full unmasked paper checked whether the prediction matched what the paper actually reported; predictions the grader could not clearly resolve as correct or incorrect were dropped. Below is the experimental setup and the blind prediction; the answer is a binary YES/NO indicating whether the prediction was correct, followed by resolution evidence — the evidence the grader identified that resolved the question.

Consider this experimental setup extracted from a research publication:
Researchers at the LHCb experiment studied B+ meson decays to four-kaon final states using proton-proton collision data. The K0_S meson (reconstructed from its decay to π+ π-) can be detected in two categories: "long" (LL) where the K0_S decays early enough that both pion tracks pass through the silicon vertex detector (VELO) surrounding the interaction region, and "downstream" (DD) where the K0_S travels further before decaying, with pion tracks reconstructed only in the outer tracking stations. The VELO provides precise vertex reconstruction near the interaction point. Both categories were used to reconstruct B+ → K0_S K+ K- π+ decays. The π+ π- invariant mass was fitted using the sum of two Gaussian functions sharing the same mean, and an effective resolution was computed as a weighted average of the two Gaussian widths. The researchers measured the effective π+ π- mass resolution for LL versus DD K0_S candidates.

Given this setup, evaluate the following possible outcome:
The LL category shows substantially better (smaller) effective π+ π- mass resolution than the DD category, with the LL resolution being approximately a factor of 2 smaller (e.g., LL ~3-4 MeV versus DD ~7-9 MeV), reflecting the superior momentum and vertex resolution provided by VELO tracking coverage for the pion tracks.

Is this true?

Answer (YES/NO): NO